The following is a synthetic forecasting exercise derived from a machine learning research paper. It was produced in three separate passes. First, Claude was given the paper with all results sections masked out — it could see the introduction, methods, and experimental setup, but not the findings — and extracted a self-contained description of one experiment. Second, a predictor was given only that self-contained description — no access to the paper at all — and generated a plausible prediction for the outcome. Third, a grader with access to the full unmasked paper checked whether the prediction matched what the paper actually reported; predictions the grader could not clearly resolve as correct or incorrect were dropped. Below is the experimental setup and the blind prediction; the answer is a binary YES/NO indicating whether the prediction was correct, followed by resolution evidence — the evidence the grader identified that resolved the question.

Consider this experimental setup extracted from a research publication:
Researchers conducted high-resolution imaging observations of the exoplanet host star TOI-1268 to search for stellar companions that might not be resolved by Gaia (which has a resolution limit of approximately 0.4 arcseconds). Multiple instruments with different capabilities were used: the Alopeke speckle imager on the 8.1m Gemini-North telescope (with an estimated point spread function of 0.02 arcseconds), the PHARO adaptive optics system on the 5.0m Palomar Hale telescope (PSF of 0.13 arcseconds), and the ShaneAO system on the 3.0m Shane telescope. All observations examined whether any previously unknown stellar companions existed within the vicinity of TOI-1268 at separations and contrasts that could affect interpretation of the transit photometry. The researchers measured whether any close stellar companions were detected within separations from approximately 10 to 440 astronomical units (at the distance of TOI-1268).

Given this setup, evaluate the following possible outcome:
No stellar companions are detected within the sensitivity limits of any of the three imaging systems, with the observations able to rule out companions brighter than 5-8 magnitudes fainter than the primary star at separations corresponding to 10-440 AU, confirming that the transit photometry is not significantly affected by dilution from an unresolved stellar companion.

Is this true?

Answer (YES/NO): YES